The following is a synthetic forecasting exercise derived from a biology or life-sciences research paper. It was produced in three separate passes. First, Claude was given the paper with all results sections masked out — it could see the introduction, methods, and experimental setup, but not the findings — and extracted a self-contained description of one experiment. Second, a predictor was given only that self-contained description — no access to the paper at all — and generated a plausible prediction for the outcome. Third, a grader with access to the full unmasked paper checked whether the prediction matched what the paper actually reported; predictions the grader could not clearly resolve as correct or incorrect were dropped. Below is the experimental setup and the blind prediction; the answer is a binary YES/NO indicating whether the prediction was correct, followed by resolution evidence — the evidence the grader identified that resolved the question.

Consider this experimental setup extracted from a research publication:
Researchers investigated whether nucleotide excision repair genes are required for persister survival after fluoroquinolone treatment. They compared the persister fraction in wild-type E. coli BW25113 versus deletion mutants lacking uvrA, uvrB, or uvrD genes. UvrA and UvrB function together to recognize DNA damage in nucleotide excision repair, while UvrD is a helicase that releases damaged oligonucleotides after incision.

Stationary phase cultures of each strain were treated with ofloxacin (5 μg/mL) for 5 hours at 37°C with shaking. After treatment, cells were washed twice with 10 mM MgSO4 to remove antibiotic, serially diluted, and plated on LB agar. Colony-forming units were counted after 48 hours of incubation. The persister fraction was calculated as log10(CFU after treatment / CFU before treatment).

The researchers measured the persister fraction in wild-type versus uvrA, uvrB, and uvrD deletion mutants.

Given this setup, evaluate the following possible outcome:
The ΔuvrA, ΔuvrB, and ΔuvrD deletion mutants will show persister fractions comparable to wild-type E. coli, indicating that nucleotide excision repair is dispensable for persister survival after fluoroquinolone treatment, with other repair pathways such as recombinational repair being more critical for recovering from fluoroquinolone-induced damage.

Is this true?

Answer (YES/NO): NO